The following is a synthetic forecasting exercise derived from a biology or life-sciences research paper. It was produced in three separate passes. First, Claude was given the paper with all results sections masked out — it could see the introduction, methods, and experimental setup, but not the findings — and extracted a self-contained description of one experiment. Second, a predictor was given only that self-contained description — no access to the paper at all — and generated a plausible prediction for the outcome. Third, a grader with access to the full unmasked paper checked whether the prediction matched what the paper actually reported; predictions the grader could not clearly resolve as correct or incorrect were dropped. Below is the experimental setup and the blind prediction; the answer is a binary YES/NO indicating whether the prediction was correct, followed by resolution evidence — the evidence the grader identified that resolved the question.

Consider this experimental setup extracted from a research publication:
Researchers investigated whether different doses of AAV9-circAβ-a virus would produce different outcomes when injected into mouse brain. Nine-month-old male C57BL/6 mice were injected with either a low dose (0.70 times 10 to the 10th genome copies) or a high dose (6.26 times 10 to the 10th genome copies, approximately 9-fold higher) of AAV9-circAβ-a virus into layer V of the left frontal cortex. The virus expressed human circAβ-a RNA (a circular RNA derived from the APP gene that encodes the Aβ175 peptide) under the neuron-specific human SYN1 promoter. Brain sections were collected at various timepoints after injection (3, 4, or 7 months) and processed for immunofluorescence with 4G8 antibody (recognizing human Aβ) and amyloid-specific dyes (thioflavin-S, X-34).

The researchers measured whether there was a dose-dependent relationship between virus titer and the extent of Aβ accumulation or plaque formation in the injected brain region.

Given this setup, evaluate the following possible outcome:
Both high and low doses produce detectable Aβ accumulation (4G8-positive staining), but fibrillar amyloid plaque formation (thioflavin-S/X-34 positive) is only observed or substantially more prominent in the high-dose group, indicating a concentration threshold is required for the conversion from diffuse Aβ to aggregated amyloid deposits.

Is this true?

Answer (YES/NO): NO